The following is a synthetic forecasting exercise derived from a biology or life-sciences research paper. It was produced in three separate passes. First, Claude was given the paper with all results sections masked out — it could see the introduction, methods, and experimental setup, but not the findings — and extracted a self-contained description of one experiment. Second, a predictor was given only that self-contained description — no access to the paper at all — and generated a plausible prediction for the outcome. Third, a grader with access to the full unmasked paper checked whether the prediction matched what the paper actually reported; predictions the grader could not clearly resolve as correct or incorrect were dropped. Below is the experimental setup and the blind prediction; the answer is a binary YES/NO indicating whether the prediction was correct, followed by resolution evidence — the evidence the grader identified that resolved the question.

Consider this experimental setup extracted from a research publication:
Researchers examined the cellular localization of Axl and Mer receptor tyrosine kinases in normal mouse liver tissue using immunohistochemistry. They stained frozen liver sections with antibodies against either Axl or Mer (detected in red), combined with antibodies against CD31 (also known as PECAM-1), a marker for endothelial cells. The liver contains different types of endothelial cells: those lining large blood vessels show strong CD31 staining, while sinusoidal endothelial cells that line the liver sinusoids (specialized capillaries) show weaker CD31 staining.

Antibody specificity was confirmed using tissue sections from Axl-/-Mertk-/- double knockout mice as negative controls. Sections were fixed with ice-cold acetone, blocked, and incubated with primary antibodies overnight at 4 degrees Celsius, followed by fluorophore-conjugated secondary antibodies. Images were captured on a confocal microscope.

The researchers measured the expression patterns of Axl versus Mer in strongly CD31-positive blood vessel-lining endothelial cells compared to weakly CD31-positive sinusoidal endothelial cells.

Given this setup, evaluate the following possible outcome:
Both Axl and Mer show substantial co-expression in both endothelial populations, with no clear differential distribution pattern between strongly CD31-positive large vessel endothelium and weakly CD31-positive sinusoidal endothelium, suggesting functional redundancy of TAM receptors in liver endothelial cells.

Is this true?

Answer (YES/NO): NO